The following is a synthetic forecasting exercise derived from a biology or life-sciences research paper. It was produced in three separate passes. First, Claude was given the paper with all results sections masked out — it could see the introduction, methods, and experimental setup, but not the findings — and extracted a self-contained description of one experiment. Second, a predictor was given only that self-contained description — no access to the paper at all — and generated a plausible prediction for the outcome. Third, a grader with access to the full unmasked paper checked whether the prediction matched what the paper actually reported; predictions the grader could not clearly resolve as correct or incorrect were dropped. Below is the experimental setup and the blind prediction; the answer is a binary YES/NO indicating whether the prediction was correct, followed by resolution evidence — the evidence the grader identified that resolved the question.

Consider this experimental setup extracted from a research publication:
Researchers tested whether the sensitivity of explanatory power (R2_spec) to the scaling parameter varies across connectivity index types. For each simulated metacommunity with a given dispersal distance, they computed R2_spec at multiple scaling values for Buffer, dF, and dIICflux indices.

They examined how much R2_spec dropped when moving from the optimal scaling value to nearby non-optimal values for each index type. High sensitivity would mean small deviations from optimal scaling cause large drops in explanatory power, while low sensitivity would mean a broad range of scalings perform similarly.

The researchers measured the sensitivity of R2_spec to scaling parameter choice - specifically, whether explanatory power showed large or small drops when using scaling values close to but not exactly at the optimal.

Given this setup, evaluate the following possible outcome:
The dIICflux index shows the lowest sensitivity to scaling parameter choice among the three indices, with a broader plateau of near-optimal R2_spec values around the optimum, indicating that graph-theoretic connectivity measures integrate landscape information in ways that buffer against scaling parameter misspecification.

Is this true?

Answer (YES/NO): NO